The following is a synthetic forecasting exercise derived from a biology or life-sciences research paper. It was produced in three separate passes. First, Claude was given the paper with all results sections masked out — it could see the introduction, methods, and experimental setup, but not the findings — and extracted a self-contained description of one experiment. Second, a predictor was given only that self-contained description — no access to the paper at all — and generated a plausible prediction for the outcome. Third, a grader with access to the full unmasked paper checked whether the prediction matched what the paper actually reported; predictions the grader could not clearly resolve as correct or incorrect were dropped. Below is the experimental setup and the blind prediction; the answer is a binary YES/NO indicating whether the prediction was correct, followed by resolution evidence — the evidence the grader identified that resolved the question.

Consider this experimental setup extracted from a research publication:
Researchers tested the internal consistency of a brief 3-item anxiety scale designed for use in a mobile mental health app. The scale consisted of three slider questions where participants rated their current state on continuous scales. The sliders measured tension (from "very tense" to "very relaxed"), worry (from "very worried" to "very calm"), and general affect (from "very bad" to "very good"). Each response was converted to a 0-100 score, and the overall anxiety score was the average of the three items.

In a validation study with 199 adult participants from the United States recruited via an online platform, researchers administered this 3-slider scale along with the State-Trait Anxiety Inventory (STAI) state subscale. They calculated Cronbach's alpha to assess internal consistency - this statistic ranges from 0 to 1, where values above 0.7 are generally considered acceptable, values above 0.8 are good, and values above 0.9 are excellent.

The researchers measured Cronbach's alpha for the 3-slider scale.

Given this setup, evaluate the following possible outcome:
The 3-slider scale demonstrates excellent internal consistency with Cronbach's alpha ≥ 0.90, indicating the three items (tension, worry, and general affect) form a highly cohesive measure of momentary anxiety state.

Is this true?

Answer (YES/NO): YES